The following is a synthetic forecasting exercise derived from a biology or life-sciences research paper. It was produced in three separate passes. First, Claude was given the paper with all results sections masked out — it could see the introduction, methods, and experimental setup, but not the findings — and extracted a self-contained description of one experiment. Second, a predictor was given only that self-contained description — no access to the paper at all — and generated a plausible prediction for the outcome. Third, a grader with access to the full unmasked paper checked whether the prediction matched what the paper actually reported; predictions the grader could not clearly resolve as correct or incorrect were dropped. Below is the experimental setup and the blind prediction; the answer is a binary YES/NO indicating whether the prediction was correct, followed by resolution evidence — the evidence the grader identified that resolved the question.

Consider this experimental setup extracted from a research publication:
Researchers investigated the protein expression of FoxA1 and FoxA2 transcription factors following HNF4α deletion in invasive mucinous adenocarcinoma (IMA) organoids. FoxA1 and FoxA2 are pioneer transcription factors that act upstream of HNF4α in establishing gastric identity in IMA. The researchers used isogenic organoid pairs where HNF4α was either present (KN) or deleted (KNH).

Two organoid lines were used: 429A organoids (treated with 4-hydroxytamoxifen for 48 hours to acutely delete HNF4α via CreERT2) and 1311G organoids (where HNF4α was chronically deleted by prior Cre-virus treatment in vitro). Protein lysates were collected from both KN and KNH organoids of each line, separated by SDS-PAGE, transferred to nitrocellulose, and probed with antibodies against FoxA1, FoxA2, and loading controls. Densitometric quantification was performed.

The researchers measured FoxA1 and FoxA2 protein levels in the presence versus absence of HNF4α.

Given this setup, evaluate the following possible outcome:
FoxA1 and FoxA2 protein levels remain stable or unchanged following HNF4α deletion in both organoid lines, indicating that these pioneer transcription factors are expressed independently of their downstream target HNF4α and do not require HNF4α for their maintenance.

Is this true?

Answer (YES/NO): YES